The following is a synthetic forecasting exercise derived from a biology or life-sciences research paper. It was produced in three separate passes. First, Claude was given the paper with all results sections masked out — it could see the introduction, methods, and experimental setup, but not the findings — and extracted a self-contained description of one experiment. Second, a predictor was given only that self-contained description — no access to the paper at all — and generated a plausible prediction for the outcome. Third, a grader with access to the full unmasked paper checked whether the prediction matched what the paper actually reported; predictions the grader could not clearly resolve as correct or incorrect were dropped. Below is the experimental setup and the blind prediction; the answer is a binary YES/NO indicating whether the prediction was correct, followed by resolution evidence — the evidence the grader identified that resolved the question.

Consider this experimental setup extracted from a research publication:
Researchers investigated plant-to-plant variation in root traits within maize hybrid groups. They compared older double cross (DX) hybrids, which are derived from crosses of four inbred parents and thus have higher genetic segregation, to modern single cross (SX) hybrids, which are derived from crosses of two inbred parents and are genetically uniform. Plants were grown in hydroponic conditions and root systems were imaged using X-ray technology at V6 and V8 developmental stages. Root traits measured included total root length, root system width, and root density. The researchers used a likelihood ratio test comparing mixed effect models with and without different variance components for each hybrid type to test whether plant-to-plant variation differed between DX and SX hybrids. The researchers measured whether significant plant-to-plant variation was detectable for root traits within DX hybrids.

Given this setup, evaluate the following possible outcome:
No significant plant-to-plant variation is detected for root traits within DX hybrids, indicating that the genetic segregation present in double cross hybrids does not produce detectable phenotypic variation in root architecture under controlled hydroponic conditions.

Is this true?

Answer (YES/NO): NO